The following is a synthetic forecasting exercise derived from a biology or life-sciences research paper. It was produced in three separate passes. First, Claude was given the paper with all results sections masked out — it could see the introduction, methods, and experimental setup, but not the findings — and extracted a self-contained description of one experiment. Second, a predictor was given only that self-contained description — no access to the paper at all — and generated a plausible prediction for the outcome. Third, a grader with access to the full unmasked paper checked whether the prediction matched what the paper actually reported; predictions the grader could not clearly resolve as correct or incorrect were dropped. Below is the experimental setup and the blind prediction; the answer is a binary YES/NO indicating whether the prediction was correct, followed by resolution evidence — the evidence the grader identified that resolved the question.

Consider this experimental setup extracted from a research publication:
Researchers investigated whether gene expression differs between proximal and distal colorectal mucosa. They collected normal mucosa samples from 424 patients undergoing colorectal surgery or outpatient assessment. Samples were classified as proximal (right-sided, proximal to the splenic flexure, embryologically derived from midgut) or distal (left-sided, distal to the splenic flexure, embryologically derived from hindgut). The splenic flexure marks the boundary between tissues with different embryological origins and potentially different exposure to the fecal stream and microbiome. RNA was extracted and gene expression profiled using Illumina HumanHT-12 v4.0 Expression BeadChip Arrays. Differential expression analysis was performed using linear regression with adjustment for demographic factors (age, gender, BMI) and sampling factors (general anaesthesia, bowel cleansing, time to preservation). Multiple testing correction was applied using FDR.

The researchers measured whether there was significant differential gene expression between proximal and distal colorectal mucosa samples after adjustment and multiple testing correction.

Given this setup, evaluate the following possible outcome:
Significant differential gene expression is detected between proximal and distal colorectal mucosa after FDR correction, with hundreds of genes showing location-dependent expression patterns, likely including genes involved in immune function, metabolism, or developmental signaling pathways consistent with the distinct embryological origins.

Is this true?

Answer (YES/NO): YES